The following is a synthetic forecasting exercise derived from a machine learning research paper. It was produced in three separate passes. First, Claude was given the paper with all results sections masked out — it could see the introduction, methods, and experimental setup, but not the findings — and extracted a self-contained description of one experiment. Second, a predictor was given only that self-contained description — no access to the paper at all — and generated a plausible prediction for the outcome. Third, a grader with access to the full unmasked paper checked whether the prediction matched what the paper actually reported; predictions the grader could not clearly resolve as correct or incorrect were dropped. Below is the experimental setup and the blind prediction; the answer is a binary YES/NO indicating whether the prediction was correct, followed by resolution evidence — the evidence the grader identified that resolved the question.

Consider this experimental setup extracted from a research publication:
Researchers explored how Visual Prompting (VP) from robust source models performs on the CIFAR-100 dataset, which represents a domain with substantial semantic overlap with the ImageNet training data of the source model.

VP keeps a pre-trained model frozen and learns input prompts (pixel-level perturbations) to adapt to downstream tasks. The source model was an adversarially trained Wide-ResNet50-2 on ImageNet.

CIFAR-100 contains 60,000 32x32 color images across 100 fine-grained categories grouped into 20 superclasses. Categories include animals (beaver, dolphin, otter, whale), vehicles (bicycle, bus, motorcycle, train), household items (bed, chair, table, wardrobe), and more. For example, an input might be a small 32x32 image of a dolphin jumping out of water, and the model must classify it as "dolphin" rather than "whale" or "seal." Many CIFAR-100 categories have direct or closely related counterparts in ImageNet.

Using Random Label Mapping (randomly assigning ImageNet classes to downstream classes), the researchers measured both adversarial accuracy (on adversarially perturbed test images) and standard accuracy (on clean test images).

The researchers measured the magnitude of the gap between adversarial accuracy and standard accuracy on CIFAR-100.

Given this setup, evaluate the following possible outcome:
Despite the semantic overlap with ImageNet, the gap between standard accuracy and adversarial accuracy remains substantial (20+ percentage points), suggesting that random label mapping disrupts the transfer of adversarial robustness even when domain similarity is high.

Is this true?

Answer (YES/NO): NO